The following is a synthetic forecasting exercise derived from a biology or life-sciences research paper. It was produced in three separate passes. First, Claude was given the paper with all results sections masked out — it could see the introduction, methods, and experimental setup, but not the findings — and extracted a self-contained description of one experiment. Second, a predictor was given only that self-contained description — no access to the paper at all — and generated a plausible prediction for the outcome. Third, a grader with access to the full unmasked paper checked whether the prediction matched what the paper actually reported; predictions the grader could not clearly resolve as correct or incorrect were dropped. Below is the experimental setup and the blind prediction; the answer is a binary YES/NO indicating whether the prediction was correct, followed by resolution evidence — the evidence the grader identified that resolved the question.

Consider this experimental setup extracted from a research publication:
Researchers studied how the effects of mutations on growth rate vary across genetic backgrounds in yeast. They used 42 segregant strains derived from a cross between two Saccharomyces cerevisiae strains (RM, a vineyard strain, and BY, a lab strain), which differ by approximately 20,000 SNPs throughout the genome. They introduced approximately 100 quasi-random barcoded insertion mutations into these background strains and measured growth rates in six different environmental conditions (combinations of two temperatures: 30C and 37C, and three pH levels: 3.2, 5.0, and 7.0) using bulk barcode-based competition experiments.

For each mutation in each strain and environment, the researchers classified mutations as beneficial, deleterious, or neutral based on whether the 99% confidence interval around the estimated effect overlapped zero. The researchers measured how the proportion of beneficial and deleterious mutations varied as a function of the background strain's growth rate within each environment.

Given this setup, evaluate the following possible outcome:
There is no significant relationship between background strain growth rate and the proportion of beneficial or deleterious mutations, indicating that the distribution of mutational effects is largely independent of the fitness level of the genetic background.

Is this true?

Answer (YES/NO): NO